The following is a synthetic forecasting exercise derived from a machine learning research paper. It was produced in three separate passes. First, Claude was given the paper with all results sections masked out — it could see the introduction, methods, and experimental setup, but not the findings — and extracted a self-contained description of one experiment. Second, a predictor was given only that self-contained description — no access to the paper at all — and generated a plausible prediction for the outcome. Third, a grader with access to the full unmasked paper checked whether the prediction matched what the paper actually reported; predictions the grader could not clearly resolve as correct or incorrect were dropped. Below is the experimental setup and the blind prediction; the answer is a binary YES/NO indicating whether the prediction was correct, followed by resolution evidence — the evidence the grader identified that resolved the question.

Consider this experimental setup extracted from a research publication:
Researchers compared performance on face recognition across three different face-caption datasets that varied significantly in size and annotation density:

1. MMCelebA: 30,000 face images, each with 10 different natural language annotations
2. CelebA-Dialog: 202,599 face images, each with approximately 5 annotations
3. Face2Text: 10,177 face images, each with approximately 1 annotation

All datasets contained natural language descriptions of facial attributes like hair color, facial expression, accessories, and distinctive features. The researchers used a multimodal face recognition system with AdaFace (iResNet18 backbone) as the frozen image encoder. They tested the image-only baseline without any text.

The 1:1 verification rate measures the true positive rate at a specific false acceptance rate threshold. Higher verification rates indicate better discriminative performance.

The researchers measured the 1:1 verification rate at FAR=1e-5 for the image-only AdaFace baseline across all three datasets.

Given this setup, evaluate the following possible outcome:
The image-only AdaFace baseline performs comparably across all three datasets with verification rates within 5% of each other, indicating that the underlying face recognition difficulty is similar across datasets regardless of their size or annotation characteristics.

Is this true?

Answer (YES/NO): NO